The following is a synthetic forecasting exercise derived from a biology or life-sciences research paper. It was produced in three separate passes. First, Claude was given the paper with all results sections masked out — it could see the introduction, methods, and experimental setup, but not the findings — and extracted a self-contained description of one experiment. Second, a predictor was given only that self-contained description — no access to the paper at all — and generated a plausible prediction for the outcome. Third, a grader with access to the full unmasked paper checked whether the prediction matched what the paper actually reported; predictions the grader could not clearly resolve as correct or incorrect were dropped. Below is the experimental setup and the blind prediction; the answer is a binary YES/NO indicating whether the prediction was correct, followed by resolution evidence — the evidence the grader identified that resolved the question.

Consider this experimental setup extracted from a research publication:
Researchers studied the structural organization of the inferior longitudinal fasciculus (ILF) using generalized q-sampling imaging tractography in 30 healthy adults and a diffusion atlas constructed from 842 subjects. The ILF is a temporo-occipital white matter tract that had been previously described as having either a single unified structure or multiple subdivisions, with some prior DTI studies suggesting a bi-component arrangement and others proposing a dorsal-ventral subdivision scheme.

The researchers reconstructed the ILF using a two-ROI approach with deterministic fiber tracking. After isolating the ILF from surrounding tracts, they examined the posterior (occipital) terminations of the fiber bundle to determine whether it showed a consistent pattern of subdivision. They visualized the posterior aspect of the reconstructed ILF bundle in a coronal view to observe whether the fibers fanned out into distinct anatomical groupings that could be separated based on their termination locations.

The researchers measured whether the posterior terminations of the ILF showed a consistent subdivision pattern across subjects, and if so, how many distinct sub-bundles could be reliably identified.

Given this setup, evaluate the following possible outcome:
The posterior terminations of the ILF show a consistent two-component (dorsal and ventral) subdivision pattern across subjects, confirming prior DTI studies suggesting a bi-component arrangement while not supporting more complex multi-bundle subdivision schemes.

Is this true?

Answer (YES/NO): NO